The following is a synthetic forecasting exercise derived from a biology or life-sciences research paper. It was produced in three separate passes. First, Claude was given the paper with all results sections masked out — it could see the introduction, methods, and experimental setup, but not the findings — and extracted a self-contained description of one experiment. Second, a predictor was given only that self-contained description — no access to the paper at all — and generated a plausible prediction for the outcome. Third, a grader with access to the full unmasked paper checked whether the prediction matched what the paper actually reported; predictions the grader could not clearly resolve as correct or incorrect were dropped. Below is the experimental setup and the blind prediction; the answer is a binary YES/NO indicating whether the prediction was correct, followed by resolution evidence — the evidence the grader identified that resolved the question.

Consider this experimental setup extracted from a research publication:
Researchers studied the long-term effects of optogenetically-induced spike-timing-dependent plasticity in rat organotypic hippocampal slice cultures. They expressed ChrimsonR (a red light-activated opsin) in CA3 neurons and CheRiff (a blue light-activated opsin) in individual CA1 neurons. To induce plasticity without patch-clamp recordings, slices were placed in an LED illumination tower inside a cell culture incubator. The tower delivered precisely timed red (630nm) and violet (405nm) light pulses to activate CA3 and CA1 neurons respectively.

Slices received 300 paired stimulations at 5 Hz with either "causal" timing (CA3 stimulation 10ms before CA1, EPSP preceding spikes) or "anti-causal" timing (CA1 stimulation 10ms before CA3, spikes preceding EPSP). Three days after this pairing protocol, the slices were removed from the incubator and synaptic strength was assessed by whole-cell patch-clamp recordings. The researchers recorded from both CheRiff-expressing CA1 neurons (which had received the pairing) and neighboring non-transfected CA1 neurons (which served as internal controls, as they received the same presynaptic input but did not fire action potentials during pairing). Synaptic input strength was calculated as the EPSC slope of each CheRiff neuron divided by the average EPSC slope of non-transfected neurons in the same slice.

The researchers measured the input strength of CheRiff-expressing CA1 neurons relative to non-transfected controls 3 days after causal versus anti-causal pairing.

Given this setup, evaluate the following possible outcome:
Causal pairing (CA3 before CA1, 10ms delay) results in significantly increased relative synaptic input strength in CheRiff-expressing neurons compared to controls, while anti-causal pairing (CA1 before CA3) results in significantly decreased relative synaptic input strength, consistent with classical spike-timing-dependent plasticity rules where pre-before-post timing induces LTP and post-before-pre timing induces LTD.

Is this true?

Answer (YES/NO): NO